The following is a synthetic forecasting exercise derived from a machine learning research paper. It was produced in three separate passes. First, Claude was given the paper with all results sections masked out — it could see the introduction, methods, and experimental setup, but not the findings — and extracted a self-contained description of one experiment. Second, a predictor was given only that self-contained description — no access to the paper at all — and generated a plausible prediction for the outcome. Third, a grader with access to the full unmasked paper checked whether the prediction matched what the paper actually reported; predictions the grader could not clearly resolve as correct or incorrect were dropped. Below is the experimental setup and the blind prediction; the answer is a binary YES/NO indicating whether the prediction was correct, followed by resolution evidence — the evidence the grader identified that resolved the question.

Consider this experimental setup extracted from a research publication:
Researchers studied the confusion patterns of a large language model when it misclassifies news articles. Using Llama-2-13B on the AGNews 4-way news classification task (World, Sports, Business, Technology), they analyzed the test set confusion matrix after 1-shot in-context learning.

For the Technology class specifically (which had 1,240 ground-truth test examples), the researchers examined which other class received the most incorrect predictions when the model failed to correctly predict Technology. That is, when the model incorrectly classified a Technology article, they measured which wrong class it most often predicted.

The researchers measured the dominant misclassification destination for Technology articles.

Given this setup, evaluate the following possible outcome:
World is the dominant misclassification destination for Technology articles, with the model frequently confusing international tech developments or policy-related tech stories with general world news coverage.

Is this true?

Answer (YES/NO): NO